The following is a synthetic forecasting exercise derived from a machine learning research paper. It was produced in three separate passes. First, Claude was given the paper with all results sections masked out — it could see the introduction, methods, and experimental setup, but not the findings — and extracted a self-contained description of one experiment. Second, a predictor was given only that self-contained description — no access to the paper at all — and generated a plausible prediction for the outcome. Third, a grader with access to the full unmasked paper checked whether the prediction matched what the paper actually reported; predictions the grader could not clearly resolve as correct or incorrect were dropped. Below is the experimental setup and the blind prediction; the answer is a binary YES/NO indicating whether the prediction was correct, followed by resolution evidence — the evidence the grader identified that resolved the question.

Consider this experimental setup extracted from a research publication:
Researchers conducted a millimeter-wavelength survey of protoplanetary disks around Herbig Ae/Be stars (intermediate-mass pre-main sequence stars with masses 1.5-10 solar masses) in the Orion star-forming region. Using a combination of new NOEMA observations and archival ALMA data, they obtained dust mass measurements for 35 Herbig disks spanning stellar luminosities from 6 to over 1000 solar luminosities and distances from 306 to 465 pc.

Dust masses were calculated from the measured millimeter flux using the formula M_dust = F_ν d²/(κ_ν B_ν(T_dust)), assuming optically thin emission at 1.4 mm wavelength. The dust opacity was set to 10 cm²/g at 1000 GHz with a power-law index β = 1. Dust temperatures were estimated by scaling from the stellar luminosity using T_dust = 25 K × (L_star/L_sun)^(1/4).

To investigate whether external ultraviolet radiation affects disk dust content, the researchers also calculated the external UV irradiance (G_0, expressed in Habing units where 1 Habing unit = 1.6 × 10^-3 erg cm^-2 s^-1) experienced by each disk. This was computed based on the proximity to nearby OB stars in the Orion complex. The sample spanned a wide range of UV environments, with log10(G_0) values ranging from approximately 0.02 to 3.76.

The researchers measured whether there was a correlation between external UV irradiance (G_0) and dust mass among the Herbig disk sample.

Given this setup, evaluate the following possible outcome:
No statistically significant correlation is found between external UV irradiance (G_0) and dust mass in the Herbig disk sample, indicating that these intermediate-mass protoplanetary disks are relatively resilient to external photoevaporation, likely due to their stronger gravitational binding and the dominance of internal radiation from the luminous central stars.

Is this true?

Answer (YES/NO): NO